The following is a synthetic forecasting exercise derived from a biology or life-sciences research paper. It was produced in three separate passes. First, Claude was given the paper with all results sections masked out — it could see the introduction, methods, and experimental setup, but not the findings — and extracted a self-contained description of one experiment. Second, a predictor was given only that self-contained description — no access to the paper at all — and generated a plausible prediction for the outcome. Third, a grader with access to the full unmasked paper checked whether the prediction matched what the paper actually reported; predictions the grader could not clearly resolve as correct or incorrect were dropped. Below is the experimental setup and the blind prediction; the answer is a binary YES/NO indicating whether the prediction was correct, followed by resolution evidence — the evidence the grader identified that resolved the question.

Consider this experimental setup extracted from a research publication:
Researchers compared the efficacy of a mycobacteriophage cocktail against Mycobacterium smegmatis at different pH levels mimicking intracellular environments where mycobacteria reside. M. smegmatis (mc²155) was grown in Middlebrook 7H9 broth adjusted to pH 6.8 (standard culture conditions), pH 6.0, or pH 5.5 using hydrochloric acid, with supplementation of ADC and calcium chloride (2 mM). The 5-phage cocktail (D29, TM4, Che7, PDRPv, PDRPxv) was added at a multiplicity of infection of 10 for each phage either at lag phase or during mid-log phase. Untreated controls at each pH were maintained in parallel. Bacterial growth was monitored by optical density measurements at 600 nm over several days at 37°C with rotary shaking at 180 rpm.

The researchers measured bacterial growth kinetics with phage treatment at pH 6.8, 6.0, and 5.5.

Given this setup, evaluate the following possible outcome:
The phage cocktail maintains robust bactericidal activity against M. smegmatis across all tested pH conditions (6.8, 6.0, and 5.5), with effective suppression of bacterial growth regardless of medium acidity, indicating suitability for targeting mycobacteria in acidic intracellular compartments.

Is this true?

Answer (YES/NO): YES